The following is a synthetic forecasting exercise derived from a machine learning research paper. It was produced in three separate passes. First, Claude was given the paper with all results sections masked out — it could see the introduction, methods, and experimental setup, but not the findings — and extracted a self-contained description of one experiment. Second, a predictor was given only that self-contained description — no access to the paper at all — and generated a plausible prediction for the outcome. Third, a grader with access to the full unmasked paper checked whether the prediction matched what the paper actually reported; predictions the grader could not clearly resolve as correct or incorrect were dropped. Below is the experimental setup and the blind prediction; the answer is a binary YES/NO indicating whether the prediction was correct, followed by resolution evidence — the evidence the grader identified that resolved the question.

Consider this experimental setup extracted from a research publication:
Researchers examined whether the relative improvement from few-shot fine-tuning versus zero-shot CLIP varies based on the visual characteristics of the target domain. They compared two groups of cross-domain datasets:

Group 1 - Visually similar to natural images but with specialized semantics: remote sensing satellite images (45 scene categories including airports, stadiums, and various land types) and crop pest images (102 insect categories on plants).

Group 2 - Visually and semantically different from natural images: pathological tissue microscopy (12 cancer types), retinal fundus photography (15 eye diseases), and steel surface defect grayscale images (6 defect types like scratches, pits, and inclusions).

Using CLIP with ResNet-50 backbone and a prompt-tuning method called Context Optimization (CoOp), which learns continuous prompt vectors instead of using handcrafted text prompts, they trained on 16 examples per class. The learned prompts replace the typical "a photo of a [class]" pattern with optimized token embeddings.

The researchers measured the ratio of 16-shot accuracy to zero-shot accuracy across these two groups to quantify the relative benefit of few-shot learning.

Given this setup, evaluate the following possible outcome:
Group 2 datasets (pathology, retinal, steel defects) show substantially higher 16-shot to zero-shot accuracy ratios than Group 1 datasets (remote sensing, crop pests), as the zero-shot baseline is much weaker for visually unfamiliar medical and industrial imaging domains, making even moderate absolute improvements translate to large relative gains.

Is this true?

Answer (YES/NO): YES